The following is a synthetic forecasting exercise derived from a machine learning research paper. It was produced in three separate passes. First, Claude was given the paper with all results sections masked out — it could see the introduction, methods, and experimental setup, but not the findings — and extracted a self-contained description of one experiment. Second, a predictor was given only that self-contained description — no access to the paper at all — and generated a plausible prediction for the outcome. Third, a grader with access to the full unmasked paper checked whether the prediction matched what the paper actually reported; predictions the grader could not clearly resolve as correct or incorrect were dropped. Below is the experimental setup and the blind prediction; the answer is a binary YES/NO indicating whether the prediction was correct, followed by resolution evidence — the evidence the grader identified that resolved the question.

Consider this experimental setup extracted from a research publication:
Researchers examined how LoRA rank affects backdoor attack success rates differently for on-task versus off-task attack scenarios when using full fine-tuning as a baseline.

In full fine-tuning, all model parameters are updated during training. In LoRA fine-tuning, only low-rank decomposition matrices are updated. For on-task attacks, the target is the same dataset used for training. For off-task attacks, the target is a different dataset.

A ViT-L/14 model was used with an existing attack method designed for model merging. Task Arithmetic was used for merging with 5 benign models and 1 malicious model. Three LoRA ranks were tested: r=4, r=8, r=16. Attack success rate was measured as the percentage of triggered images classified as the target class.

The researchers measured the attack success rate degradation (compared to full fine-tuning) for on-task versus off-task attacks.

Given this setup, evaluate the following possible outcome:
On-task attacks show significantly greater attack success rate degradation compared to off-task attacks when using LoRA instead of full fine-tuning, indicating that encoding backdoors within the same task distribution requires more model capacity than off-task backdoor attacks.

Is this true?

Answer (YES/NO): NO